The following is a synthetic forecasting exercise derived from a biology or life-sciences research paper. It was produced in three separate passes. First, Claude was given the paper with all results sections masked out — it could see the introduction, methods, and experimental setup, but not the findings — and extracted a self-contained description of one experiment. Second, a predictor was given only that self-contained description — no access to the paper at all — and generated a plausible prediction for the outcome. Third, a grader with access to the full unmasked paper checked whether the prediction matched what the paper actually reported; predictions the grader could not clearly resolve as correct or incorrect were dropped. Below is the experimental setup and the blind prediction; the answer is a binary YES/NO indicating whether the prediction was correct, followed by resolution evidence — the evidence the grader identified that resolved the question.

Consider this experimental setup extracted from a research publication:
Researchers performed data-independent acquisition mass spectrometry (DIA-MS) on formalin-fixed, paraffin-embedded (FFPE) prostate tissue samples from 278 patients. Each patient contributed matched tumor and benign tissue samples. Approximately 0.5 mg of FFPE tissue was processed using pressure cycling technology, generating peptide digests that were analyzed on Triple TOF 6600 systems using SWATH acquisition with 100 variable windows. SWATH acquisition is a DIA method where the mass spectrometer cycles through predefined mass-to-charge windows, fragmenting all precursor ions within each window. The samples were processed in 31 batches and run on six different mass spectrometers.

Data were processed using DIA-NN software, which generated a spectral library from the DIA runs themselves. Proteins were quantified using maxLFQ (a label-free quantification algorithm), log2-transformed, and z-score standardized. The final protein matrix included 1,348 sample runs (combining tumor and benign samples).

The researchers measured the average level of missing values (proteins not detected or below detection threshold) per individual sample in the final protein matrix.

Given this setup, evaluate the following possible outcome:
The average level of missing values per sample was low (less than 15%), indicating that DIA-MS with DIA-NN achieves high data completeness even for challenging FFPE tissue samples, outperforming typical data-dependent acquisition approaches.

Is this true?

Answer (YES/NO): NO